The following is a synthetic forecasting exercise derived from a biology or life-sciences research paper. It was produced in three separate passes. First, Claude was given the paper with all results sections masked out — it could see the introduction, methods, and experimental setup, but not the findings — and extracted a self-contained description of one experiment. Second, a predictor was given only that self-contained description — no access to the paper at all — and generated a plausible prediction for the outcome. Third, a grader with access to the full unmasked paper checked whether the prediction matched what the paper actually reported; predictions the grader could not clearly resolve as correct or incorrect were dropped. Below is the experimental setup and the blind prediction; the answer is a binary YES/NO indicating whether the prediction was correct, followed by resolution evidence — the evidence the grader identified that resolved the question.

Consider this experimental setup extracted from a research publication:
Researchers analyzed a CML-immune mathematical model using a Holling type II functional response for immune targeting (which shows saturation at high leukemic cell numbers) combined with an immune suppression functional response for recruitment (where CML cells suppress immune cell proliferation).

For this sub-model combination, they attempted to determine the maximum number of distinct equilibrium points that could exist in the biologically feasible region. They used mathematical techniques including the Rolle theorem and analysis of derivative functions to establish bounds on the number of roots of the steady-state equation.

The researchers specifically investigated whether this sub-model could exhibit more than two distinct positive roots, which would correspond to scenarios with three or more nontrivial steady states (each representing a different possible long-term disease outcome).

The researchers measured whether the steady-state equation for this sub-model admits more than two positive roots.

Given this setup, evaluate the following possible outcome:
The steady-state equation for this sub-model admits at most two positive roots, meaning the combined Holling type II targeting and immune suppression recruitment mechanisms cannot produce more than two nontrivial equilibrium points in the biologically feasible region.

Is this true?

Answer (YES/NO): YES